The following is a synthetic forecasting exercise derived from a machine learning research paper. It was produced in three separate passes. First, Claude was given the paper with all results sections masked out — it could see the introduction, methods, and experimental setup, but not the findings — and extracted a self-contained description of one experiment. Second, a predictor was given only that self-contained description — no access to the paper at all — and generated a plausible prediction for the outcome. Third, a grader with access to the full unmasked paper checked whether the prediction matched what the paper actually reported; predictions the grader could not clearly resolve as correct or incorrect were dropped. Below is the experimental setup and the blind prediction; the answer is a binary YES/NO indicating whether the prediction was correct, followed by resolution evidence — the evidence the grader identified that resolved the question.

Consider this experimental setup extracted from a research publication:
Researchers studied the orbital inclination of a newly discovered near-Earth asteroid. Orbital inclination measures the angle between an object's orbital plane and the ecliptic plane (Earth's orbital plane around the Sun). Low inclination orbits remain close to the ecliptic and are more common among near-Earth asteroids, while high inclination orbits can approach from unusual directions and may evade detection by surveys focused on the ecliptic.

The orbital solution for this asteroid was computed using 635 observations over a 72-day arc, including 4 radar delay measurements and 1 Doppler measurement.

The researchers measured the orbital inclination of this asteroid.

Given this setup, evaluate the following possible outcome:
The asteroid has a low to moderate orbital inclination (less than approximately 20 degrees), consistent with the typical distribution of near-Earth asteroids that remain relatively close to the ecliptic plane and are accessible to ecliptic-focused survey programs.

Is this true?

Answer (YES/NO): YES